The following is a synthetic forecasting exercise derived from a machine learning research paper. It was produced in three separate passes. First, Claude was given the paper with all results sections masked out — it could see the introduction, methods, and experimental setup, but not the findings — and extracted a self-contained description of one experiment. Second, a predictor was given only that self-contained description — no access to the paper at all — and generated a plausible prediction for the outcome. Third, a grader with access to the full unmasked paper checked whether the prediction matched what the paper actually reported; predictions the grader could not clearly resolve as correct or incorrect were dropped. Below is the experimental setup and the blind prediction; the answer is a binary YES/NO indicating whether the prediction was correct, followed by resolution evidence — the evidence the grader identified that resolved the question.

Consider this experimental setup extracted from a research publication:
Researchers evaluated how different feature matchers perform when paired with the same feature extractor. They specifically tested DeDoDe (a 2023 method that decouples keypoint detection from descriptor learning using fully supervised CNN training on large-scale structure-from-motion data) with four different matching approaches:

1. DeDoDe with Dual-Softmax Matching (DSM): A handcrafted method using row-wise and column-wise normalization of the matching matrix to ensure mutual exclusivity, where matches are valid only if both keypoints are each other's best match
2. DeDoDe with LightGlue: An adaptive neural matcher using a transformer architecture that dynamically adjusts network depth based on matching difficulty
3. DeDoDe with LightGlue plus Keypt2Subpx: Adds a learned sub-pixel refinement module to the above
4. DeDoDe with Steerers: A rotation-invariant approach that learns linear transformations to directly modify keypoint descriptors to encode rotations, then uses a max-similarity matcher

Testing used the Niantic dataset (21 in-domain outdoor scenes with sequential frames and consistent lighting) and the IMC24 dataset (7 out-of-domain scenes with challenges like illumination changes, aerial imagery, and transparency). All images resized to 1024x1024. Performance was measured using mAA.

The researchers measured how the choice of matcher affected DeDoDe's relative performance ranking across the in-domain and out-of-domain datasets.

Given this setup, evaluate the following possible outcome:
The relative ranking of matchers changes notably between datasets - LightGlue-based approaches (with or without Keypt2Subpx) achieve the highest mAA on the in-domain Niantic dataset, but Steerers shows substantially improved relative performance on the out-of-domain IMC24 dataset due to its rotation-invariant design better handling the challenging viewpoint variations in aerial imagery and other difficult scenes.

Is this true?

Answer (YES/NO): NO